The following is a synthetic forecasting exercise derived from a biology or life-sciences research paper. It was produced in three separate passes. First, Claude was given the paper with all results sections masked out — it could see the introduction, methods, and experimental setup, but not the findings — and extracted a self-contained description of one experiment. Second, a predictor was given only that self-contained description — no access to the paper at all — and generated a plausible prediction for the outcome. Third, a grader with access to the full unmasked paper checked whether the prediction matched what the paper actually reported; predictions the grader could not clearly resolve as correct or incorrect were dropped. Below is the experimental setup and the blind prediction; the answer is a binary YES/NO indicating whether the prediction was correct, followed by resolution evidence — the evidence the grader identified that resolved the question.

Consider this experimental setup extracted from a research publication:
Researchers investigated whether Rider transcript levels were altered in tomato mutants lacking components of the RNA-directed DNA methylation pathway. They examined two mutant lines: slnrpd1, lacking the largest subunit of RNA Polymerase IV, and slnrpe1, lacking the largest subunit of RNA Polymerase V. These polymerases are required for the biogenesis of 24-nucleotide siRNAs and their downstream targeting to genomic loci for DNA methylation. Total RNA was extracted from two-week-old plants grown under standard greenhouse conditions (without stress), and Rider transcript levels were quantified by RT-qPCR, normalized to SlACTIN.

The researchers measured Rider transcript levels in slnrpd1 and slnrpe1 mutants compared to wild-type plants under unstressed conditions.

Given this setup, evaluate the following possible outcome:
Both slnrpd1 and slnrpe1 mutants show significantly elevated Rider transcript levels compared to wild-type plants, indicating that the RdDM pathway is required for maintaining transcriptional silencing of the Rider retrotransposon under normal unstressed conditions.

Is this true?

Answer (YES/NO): YES